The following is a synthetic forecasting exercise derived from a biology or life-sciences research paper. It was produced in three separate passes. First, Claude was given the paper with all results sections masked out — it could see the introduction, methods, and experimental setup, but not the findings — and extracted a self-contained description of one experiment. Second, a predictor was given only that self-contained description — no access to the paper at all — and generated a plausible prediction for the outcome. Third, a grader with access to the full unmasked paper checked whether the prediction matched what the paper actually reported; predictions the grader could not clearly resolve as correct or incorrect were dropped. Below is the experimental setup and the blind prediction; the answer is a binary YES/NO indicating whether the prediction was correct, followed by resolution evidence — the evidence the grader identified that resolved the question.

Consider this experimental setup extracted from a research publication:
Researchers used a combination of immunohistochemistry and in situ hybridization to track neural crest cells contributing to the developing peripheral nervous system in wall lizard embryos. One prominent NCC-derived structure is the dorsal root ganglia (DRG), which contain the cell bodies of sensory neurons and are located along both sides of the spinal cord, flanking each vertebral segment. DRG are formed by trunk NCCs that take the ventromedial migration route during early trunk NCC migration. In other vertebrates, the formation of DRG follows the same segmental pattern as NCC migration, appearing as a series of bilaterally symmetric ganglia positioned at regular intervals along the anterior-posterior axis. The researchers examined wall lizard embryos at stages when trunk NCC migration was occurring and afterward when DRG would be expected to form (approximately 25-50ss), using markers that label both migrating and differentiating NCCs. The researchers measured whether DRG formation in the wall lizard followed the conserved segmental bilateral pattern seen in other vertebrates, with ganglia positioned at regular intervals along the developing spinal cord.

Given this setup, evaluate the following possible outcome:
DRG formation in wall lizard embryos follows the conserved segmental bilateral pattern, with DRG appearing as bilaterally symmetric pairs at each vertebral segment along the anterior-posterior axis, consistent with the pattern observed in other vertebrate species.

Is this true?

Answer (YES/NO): YES